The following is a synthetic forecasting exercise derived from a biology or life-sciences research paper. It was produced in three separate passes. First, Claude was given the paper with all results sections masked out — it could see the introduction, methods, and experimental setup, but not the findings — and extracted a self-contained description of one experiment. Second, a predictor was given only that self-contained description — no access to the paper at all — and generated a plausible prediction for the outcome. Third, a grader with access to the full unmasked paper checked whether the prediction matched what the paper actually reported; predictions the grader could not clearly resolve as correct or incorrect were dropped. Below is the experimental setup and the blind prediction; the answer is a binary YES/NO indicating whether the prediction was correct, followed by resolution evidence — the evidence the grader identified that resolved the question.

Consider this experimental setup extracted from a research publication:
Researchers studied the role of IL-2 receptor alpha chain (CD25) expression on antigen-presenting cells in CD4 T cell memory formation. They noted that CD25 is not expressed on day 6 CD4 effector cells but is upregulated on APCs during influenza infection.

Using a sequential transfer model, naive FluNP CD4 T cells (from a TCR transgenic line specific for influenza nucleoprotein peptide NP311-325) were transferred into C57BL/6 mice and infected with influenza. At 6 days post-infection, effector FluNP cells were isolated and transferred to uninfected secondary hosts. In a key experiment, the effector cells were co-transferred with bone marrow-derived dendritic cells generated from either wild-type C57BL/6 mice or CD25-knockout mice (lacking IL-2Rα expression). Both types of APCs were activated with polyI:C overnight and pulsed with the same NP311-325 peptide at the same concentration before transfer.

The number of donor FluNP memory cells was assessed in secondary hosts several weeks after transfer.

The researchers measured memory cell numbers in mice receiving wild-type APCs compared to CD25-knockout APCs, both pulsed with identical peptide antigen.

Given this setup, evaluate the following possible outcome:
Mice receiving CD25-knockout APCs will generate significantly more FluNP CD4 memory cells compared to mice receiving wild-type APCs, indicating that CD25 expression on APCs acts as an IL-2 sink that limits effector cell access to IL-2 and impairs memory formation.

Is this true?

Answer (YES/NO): NO